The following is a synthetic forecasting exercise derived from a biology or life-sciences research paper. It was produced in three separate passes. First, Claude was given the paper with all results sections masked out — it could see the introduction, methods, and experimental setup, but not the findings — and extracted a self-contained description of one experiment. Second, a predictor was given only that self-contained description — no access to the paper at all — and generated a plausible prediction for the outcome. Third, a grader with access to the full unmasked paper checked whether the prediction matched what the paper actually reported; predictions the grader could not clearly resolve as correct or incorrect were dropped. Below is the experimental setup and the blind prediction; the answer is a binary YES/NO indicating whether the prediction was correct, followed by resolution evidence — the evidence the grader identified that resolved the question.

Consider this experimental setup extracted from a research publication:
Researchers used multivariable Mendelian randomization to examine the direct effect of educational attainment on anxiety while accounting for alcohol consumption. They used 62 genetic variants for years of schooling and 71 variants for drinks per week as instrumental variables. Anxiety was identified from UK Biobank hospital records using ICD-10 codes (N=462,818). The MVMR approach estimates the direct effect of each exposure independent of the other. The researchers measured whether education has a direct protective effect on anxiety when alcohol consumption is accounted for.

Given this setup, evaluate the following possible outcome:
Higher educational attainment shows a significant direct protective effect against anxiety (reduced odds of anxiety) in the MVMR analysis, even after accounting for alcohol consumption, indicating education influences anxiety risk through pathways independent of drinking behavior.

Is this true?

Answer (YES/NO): YES